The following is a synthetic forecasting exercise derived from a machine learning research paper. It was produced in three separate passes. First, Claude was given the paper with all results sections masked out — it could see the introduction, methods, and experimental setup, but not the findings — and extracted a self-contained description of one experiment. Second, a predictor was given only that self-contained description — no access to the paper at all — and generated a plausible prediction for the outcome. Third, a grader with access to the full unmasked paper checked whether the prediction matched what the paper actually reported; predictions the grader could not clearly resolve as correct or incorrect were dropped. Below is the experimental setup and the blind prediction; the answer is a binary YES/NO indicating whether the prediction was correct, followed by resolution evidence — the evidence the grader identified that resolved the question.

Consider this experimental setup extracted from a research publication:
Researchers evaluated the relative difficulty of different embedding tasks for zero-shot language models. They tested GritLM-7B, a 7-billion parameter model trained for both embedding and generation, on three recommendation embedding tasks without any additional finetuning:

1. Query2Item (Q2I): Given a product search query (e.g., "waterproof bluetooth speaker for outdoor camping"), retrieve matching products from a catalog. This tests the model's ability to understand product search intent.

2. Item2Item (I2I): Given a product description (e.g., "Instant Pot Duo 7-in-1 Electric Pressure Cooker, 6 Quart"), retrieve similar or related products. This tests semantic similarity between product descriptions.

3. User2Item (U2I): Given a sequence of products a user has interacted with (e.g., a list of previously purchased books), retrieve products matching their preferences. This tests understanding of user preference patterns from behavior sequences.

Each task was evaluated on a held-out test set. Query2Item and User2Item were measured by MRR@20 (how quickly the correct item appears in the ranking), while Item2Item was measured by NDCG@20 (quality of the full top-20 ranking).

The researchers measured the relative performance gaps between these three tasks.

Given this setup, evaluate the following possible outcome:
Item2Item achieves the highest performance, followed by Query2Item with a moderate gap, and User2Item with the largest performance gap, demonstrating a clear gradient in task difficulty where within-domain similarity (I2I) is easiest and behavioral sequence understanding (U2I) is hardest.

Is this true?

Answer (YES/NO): NO